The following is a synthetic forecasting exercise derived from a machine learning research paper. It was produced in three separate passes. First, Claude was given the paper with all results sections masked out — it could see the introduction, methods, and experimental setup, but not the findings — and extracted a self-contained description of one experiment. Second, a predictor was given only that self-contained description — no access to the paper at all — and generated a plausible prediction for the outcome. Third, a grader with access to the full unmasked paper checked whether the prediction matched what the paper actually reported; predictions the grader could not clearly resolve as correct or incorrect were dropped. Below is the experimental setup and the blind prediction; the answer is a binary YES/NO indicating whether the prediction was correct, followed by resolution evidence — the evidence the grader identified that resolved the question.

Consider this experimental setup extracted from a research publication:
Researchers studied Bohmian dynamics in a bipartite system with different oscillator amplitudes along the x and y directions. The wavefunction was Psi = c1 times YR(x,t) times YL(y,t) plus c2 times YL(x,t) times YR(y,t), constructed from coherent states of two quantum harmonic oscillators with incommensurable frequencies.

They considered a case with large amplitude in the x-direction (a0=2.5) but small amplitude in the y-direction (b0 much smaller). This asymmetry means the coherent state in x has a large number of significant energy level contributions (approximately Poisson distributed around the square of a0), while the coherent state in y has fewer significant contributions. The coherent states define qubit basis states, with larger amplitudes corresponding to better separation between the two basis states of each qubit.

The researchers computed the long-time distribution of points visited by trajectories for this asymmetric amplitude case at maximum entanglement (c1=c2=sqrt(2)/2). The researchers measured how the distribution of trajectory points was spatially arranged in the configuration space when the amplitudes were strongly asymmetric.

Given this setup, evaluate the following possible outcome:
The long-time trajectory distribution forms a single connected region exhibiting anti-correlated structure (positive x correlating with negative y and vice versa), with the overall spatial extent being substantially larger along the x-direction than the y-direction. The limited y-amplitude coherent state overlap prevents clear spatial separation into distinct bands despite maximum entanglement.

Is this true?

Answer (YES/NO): NO